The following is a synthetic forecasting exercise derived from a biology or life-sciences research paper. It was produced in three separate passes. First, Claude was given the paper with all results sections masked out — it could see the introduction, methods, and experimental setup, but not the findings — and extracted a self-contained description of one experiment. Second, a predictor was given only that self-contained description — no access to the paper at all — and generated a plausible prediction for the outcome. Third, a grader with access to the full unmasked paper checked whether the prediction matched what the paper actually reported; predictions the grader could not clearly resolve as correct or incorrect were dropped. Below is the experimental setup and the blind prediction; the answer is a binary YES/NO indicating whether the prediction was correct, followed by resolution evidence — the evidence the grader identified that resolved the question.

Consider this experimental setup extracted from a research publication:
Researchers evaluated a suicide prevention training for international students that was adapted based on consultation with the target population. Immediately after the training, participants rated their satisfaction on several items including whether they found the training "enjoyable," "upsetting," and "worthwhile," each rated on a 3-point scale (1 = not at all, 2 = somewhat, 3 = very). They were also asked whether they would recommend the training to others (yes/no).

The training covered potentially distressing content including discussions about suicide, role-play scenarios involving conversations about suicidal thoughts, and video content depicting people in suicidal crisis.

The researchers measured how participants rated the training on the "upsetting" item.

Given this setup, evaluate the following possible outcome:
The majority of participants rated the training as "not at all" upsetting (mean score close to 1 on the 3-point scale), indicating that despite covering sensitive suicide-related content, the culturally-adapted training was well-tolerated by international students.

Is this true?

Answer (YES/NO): YES